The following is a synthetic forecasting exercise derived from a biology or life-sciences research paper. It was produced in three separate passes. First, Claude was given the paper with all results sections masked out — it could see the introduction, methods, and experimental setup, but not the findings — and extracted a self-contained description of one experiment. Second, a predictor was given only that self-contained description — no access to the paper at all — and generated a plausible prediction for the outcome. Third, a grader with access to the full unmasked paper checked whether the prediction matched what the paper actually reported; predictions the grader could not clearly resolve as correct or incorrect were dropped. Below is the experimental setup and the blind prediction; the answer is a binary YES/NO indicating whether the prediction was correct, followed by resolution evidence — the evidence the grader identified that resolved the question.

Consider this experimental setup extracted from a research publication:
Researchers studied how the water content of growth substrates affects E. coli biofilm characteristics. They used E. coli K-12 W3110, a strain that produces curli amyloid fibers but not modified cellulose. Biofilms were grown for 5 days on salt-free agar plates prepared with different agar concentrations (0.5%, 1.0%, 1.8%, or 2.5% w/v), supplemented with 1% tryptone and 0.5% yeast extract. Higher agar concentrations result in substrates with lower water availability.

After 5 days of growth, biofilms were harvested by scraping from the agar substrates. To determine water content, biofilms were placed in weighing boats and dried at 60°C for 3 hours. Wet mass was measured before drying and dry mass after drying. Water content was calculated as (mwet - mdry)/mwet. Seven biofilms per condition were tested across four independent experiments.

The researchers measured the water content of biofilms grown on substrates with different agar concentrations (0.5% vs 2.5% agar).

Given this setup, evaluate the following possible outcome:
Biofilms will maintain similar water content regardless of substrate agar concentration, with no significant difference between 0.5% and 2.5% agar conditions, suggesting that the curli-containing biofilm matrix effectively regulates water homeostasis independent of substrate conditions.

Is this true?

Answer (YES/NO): YES